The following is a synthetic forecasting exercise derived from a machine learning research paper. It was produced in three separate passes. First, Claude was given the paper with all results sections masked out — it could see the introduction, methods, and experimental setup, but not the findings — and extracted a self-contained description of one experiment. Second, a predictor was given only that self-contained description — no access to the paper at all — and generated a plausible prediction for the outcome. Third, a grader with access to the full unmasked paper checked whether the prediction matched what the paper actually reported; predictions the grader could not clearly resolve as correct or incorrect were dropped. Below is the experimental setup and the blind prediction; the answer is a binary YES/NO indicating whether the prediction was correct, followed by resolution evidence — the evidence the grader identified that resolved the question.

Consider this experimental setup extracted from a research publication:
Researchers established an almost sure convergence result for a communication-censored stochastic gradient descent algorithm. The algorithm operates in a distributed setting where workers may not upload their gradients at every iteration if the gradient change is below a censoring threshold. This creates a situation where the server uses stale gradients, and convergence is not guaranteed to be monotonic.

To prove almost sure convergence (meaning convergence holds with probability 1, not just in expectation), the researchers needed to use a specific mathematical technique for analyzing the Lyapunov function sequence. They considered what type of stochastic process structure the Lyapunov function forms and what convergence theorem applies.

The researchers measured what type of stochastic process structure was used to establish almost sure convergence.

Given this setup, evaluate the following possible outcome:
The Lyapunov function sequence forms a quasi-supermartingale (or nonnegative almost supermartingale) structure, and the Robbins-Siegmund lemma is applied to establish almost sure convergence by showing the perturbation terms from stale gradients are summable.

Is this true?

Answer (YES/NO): NO